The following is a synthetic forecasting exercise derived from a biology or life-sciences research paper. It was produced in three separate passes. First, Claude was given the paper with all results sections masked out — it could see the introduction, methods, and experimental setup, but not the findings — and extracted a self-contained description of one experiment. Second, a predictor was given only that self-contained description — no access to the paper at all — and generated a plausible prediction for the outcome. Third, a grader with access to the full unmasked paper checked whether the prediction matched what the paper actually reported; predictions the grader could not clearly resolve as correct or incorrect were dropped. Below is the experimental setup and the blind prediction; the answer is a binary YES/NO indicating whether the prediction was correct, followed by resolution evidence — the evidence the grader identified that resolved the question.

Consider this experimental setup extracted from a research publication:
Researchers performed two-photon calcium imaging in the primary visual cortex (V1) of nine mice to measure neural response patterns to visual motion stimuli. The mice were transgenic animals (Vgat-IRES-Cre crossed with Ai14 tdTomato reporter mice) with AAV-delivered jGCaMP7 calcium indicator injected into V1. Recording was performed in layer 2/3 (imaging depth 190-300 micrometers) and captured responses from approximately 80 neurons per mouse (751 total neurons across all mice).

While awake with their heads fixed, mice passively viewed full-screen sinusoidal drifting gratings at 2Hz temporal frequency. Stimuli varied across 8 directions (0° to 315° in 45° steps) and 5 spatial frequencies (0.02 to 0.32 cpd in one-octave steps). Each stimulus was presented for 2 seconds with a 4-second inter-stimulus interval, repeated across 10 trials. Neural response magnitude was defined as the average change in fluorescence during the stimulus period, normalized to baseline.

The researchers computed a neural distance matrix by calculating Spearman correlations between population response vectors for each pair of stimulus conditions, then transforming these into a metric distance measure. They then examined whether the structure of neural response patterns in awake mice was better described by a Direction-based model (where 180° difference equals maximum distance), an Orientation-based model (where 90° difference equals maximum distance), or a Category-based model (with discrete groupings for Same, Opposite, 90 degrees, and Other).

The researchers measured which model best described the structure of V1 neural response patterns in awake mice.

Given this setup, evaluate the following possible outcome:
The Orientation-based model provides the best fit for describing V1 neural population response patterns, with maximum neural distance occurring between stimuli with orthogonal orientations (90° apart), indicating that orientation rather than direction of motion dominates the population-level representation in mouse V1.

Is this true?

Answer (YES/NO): NO